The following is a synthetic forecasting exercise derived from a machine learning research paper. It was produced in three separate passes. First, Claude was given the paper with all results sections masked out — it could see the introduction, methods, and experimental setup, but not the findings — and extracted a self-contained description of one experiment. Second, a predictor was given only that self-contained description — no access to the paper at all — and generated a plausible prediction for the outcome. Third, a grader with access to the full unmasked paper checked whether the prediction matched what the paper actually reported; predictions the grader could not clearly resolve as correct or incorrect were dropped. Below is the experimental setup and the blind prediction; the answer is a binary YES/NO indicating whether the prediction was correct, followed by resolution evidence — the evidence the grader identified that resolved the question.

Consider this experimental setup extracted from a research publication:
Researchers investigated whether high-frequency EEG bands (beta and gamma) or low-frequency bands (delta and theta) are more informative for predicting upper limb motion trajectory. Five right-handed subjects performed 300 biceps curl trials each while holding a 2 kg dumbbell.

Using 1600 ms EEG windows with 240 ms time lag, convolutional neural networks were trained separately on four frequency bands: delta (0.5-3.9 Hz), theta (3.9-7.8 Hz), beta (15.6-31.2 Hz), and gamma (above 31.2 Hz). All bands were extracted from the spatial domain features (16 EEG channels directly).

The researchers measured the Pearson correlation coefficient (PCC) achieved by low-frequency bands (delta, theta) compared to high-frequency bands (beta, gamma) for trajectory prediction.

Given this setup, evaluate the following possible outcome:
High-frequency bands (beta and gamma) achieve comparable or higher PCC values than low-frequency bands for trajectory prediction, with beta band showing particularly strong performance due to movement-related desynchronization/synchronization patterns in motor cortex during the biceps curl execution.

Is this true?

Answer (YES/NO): NO